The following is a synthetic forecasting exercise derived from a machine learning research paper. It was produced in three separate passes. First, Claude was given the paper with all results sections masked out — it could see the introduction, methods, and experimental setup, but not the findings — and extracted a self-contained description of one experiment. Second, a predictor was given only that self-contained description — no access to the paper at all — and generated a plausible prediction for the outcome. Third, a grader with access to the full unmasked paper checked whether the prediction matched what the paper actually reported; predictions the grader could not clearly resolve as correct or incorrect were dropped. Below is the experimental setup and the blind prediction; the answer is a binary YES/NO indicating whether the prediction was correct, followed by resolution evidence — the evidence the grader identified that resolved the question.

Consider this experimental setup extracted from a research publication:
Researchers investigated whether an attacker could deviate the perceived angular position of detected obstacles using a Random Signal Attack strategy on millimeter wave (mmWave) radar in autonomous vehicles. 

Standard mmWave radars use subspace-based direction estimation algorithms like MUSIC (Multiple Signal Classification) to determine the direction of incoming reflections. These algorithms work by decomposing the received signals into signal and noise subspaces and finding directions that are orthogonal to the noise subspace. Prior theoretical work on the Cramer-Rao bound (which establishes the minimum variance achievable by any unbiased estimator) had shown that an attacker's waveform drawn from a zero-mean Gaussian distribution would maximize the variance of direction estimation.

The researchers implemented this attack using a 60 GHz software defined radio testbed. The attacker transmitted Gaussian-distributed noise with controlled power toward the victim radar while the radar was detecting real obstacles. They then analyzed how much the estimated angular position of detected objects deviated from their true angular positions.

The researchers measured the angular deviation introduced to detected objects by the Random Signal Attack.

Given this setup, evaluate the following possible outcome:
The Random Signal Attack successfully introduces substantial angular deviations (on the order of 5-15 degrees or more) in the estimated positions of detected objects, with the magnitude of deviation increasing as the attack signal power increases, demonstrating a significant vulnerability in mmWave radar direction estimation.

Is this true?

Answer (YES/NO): NO